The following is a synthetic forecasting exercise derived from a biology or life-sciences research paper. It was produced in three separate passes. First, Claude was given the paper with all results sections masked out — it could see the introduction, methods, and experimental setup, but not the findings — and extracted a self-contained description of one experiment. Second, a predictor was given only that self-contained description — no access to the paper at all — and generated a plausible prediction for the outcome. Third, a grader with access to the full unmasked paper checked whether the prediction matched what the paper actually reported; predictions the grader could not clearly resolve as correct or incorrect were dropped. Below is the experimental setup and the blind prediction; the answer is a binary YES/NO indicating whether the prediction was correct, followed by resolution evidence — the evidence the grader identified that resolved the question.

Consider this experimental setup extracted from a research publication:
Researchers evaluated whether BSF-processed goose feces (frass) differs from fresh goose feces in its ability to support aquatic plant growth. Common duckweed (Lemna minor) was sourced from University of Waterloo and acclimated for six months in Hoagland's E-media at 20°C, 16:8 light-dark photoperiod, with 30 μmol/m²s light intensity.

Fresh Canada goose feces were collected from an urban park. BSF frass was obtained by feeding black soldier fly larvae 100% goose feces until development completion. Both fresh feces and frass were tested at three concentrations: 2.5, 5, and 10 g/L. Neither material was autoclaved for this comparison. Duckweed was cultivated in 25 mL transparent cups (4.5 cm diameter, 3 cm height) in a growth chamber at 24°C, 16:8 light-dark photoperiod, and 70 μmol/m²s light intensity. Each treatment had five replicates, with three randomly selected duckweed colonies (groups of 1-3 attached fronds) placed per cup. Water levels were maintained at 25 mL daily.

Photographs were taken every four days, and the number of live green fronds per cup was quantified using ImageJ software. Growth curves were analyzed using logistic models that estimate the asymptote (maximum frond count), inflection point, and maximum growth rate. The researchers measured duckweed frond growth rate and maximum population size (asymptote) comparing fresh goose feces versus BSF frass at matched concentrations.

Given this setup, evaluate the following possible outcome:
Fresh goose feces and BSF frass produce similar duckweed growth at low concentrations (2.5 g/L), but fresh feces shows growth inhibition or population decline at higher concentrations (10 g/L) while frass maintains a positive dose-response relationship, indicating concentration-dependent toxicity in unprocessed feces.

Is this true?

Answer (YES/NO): NO